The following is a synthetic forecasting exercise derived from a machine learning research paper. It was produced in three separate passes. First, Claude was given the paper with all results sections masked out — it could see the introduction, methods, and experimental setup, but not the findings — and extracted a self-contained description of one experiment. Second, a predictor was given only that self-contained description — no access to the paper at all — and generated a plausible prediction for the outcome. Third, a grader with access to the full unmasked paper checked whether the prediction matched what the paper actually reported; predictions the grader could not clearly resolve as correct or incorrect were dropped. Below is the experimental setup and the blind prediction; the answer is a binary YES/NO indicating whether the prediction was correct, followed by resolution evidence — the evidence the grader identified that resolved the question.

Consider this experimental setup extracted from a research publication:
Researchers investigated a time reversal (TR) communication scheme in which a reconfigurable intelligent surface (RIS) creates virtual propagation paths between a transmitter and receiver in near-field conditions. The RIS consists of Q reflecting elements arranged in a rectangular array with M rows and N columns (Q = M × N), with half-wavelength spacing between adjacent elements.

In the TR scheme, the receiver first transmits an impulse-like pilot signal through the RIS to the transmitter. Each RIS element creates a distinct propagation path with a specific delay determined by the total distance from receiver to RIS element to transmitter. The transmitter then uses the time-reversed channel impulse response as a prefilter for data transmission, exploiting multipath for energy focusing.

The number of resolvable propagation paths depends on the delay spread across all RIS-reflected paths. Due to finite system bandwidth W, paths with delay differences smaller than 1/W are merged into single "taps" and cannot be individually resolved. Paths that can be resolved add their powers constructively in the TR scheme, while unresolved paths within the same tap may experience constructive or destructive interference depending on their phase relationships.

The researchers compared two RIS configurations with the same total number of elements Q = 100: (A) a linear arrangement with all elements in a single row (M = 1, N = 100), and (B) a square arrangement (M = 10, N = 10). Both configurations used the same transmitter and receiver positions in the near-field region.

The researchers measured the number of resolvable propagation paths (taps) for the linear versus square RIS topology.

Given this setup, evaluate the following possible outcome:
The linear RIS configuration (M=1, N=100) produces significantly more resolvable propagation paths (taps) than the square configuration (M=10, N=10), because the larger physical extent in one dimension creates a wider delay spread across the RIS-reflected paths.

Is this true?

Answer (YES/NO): YES